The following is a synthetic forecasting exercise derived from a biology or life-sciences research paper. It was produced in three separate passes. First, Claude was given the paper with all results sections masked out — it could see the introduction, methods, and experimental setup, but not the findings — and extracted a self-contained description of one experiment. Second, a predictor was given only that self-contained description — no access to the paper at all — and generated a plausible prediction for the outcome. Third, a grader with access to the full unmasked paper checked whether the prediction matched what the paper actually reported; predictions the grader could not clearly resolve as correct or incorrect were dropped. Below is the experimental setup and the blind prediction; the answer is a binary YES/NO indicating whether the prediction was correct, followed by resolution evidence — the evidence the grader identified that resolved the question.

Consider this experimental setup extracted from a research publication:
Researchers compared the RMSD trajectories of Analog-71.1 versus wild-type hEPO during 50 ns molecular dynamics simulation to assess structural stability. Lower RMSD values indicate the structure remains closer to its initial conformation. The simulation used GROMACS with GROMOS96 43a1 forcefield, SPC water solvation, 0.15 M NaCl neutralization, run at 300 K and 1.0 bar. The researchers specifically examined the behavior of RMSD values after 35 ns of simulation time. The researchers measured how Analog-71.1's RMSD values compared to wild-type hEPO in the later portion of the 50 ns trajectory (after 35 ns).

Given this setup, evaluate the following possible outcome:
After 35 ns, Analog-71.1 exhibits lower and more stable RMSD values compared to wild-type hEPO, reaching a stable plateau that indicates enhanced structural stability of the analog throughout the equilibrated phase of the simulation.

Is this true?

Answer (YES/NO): YES